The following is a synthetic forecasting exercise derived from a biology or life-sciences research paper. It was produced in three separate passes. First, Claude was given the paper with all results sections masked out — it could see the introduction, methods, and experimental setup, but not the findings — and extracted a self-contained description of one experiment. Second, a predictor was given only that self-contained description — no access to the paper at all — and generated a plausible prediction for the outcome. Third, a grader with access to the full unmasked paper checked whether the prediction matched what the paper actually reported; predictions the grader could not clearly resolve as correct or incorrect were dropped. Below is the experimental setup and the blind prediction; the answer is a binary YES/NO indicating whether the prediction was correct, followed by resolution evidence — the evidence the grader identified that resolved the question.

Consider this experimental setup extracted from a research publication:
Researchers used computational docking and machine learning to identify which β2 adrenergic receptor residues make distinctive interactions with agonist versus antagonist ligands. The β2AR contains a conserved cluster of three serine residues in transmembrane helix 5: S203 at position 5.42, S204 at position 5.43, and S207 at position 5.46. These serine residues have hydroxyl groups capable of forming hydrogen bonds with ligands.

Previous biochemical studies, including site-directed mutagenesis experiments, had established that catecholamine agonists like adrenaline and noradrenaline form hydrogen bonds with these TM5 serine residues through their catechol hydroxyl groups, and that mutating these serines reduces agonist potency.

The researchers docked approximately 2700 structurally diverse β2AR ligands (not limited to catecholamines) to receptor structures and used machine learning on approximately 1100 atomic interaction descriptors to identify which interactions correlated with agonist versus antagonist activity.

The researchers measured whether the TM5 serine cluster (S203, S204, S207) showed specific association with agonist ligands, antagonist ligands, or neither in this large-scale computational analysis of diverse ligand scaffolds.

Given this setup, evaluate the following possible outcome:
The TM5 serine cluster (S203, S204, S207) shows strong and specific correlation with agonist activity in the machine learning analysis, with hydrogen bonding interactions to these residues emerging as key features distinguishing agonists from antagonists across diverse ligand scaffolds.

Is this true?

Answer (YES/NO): YES